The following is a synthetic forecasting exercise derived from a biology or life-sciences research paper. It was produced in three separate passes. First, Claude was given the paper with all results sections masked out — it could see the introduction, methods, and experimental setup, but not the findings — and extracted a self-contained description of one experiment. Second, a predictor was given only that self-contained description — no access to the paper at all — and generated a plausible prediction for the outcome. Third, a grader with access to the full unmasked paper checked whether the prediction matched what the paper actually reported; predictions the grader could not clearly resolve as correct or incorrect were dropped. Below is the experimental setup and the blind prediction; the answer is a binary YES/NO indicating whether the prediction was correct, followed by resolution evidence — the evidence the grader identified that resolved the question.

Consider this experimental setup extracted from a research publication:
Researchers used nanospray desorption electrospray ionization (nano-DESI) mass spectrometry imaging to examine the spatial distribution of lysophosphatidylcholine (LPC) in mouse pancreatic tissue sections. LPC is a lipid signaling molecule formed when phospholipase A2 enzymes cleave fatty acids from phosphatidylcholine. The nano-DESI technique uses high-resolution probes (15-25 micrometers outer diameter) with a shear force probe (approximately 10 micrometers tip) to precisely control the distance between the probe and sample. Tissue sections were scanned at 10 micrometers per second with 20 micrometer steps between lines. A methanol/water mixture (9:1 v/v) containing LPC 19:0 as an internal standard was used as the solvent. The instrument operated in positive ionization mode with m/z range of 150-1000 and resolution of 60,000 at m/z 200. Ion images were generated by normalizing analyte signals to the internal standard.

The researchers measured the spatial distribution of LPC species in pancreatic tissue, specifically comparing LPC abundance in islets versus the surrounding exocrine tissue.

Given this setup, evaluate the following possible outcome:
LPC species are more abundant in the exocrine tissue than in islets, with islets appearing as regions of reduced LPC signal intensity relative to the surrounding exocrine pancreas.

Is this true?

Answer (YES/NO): NO